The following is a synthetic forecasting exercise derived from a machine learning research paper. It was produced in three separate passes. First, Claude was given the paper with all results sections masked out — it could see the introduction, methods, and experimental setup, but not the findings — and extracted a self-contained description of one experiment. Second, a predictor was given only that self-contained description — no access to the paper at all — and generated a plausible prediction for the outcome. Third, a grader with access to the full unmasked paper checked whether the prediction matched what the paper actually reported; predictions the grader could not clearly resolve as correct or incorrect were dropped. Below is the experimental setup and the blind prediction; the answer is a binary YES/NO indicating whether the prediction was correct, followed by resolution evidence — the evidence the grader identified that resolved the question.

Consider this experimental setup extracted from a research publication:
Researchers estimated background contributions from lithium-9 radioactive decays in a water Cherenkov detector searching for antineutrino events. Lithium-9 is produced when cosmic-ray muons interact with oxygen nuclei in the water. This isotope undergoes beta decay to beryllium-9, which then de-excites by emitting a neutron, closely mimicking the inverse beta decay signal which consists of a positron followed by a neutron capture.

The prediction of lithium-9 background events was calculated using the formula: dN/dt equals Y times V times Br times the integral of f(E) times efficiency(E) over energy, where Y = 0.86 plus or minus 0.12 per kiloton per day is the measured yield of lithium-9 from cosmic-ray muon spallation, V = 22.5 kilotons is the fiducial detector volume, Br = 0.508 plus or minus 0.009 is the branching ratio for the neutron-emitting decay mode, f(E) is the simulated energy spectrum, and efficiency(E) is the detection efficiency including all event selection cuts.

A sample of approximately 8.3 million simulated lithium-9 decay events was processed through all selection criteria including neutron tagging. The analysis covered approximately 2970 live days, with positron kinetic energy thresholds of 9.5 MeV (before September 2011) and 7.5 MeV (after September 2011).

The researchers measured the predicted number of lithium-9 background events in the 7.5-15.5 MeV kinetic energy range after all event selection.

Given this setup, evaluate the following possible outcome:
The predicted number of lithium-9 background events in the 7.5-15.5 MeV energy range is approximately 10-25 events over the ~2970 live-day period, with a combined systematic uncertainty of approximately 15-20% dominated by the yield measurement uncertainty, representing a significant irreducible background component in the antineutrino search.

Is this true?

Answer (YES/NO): NO